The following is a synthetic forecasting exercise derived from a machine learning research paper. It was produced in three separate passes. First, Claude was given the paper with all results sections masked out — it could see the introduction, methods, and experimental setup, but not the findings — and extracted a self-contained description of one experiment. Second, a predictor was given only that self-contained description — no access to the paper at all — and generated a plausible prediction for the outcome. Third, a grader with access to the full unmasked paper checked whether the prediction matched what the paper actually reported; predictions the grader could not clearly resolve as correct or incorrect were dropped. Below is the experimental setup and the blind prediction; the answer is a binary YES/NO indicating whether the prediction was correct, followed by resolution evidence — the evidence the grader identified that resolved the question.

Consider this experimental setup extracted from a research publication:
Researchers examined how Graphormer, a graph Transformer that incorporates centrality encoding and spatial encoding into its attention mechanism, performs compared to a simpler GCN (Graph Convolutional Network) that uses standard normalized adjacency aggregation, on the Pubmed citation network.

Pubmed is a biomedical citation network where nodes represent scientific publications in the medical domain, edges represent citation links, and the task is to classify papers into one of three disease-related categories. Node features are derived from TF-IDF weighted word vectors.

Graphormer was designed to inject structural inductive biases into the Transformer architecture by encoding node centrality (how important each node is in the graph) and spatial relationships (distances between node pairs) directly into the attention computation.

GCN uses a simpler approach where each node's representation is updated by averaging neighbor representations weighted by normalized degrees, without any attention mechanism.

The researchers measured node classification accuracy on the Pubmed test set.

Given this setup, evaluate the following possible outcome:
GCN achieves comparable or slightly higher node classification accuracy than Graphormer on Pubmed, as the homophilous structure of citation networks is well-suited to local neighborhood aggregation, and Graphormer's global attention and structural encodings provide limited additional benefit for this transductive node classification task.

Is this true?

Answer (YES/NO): NO